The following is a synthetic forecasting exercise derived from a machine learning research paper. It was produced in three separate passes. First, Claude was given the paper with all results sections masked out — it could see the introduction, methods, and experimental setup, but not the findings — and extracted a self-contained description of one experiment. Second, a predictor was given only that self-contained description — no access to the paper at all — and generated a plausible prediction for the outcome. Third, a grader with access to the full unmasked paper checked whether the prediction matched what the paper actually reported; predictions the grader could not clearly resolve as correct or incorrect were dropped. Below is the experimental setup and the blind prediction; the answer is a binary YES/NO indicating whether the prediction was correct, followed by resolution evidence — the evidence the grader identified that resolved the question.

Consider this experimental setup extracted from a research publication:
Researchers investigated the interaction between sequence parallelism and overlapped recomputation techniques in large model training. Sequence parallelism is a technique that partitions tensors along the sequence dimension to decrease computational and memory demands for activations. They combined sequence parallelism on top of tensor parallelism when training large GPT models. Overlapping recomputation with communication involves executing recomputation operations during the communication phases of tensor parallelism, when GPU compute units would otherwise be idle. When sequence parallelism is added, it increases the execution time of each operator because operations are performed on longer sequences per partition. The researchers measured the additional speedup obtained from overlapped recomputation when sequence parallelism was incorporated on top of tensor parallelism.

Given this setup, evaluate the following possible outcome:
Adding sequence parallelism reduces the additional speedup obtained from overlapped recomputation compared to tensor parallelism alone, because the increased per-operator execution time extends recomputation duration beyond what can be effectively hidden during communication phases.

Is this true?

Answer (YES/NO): NO